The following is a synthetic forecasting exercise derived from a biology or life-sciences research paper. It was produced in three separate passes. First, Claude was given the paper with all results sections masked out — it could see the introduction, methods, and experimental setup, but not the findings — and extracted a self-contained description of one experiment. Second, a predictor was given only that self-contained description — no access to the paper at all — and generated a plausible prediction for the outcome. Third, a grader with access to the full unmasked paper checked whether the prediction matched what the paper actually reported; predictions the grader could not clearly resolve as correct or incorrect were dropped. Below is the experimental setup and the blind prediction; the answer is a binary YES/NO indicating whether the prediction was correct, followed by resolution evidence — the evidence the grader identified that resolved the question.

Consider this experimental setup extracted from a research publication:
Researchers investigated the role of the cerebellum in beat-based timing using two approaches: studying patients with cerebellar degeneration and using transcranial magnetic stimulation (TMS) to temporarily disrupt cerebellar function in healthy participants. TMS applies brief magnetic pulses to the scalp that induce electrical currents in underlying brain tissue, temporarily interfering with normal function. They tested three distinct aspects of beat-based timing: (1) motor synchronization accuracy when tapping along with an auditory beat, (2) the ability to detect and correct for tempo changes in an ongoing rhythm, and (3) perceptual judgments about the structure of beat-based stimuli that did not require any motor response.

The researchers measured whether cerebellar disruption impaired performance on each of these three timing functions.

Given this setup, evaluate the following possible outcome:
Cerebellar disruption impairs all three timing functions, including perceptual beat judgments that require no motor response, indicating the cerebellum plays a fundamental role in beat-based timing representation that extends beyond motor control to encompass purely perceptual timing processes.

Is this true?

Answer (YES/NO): NO